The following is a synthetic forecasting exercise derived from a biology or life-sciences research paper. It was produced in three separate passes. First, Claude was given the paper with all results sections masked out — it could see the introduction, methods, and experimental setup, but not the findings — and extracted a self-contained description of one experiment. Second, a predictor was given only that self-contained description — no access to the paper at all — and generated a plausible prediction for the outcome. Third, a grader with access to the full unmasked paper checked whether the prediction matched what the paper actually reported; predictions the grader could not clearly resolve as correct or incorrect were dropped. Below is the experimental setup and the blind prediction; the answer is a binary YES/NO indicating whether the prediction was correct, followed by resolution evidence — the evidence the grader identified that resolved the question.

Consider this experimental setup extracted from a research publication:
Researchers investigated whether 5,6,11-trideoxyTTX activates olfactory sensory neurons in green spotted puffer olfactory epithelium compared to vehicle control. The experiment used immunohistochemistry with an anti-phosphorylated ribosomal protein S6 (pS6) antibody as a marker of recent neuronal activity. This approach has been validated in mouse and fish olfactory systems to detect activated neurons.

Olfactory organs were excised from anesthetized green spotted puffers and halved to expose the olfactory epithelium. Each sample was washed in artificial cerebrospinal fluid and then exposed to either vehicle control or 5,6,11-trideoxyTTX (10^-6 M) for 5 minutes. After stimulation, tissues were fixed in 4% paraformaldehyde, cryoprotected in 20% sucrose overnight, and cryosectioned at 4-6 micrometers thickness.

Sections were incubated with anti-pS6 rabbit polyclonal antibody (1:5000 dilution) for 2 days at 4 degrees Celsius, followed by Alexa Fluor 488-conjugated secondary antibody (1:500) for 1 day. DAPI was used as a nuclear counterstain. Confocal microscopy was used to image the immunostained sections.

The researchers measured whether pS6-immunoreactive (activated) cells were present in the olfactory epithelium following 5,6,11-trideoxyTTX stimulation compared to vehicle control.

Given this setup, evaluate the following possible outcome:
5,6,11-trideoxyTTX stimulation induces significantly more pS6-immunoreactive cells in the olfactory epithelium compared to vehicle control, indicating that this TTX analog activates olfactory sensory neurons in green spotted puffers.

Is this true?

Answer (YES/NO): YES